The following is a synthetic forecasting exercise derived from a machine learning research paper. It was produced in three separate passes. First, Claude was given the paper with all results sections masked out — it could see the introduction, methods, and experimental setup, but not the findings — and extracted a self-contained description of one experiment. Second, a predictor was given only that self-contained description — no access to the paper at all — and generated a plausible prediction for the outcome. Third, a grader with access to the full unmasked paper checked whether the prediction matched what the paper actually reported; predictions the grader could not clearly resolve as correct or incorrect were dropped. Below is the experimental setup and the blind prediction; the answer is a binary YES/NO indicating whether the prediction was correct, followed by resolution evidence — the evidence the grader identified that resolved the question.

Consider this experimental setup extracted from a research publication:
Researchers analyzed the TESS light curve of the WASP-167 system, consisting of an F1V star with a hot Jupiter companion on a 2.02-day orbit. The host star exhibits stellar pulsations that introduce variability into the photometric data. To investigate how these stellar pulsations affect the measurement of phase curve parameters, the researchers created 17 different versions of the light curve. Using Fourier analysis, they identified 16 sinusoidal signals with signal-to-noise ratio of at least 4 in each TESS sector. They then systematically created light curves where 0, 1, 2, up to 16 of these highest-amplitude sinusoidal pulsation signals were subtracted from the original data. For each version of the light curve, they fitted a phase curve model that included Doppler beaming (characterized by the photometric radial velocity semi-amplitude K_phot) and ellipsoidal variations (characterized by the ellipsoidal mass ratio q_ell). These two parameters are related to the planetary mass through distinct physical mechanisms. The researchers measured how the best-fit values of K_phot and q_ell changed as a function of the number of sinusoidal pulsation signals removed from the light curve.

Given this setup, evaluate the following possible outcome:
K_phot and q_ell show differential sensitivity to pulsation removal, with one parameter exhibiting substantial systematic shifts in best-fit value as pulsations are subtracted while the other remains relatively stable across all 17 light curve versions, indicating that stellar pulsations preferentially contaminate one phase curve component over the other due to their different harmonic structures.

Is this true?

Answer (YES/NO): NO